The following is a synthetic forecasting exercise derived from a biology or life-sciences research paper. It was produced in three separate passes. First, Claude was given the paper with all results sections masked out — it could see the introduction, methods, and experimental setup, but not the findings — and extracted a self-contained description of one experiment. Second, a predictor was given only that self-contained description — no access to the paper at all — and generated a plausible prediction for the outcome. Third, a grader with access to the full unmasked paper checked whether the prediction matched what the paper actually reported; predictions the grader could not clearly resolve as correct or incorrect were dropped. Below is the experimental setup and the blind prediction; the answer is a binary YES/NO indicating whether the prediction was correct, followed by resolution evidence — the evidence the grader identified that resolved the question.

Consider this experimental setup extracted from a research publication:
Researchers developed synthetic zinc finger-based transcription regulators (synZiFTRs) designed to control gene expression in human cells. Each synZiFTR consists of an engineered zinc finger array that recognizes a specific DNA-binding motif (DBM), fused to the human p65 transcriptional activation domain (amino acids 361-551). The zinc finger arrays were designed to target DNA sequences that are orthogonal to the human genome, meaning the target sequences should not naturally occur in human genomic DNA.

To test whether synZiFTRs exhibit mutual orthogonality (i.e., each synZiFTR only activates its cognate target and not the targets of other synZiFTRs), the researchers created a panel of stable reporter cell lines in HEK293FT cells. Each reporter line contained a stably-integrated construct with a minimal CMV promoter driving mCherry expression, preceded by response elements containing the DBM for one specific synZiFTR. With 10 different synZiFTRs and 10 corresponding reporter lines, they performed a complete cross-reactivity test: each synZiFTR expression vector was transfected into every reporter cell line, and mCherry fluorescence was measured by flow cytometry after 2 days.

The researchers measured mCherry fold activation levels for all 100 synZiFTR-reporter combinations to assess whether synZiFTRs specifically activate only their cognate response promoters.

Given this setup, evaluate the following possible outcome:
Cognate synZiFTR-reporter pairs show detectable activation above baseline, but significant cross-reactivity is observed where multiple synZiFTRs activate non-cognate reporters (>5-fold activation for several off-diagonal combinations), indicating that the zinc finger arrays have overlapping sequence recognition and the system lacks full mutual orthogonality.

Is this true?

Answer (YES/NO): NO